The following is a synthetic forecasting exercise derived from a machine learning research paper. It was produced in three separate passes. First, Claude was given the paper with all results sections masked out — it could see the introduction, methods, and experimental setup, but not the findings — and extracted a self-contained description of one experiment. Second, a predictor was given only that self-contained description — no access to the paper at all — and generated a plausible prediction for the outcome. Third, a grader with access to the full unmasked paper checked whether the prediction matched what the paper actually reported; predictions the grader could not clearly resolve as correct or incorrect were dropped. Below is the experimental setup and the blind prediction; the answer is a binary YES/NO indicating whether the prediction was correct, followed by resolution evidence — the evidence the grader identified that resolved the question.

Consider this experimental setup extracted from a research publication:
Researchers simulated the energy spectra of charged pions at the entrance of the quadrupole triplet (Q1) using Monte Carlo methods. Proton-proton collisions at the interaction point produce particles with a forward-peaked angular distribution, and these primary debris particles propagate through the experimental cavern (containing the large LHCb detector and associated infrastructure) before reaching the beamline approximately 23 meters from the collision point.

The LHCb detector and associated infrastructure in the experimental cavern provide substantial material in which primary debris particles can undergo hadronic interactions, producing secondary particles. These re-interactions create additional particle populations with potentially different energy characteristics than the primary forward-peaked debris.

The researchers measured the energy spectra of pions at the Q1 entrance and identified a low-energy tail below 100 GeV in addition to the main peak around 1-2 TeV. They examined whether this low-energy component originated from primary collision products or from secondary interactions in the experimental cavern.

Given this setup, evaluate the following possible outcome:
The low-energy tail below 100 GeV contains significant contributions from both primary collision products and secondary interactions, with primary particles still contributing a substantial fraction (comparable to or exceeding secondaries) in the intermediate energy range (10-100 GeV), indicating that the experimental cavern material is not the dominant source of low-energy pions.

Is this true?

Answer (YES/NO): NO